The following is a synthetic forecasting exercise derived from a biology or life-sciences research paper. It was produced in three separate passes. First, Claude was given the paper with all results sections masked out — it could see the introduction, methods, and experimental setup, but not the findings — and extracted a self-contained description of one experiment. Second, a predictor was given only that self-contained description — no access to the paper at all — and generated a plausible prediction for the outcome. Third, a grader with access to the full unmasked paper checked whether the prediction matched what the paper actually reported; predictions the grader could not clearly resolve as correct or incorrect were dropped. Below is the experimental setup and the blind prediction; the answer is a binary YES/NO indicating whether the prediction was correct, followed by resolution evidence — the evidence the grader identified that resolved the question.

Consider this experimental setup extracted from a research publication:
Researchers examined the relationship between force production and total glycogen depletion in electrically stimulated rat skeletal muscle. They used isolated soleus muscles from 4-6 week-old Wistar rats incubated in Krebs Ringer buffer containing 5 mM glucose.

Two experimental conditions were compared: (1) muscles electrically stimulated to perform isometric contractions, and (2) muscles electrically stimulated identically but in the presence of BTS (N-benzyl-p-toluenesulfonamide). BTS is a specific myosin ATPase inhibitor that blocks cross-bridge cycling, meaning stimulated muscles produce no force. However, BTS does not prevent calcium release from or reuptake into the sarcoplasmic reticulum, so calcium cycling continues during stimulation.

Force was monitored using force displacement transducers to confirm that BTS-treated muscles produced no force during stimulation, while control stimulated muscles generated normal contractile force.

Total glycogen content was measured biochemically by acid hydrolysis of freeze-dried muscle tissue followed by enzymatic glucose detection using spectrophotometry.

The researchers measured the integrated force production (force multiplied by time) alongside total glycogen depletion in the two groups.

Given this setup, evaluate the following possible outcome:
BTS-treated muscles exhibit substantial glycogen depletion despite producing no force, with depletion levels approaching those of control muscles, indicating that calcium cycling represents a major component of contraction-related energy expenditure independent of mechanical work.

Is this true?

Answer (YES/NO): NO